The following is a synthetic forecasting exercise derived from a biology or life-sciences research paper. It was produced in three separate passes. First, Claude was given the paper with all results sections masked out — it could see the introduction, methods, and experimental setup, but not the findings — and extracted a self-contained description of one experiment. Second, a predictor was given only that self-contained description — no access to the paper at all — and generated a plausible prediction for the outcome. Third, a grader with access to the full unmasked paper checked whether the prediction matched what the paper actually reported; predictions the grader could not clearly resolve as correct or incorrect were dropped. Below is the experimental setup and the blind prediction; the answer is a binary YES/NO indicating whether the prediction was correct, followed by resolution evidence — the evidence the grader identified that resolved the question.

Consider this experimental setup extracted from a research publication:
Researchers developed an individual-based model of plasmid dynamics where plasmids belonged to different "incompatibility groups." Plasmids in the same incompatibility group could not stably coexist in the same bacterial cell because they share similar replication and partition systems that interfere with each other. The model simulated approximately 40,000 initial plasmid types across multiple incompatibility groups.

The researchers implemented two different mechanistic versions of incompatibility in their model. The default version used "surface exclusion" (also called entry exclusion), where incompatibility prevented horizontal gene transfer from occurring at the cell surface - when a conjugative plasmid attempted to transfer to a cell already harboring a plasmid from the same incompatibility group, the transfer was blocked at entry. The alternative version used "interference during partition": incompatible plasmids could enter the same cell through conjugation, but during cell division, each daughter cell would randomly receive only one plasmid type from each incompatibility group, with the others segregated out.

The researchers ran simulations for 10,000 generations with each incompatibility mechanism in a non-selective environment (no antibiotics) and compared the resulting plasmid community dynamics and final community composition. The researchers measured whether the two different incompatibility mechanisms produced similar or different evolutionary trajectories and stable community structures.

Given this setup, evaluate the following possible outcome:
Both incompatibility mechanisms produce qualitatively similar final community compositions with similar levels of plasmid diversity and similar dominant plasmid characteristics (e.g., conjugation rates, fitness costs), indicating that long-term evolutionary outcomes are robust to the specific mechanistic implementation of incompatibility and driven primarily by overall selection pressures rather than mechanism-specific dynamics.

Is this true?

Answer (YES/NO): YES